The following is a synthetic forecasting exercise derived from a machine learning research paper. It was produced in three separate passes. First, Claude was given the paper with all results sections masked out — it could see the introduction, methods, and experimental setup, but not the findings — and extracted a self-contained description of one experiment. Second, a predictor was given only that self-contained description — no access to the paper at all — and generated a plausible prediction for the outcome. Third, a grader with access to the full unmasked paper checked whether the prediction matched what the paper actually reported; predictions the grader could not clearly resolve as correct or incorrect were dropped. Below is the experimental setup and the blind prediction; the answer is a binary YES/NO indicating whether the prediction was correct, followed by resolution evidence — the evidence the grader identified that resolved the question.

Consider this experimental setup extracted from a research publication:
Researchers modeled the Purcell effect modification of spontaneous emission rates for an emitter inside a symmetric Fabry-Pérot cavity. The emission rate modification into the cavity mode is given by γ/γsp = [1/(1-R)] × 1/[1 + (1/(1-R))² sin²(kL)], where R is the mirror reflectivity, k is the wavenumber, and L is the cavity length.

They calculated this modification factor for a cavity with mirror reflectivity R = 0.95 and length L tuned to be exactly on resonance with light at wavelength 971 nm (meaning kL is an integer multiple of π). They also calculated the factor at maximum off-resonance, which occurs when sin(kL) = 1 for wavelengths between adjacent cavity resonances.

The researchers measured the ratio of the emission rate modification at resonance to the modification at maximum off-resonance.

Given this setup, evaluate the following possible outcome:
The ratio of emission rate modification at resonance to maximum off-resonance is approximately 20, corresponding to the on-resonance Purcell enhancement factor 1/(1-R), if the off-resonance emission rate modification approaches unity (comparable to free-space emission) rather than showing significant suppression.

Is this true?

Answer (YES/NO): NO